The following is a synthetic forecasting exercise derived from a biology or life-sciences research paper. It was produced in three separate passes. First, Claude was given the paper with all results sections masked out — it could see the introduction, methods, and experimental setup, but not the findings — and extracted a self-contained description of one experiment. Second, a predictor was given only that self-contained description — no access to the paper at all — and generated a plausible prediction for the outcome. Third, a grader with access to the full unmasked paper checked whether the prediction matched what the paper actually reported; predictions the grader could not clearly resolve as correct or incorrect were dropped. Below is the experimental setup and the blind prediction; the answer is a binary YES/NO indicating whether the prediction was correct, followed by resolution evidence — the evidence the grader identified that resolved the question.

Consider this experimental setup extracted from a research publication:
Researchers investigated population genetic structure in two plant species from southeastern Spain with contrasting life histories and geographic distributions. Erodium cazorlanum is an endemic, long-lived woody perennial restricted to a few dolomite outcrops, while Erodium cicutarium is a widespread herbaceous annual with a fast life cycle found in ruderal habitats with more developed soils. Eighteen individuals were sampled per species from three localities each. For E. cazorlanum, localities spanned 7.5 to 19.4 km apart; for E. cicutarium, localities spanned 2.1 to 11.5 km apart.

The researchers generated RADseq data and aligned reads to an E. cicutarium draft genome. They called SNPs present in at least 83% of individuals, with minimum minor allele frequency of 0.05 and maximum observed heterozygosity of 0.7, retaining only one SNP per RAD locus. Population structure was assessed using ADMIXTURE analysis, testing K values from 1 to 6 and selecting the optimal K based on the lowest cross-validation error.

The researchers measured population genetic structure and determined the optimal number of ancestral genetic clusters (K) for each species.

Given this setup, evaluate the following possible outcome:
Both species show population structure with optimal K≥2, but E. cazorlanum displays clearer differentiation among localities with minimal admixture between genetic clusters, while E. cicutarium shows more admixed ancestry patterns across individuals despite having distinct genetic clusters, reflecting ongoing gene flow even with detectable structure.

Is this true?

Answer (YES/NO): NO